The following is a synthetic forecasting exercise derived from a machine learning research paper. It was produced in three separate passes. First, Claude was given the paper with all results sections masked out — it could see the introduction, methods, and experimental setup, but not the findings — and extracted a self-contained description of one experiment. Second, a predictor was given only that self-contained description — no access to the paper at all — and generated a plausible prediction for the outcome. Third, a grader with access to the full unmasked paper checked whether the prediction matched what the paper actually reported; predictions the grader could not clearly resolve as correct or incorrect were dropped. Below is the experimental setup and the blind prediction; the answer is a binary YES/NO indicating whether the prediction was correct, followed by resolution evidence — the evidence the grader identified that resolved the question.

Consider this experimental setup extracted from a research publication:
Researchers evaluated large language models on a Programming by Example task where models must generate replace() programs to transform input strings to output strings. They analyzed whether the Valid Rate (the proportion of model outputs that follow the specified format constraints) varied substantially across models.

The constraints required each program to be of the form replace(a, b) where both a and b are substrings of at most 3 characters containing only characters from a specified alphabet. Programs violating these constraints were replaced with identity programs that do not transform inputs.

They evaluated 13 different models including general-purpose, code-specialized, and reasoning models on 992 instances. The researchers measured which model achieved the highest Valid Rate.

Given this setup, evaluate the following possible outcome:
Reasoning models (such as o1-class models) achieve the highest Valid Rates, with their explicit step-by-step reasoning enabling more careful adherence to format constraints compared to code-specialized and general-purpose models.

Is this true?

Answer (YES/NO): NO